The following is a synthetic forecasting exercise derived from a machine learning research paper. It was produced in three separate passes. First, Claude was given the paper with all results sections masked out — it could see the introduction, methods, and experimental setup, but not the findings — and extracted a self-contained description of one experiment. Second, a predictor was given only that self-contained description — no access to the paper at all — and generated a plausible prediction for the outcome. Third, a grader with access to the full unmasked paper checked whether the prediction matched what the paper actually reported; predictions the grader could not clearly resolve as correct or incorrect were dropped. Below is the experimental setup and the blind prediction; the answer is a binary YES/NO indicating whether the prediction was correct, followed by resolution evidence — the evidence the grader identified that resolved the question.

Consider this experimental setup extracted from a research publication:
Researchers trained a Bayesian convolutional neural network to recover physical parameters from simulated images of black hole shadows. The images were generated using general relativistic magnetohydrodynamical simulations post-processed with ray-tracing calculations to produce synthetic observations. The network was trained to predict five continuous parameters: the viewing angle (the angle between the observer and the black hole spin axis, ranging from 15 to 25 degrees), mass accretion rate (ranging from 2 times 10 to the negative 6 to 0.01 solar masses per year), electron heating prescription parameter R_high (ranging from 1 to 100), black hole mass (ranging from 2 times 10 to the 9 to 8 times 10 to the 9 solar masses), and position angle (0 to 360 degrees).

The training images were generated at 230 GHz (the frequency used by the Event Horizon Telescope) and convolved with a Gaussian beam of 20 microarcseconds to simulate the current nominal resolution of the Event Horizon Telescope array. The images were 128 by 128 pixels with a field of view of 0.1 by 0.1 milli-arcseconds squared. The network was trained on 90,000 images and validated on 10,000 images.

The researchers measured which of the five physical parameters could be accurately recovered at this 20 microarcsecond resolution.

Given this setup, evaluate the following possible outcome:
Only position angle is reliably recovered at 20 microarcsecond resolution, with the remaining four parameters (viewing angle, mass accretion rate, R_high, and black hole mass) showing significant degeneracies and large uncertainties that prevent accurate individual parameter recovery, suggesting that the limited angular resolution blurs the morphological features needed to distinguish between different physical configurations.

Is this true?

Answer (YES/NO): NO